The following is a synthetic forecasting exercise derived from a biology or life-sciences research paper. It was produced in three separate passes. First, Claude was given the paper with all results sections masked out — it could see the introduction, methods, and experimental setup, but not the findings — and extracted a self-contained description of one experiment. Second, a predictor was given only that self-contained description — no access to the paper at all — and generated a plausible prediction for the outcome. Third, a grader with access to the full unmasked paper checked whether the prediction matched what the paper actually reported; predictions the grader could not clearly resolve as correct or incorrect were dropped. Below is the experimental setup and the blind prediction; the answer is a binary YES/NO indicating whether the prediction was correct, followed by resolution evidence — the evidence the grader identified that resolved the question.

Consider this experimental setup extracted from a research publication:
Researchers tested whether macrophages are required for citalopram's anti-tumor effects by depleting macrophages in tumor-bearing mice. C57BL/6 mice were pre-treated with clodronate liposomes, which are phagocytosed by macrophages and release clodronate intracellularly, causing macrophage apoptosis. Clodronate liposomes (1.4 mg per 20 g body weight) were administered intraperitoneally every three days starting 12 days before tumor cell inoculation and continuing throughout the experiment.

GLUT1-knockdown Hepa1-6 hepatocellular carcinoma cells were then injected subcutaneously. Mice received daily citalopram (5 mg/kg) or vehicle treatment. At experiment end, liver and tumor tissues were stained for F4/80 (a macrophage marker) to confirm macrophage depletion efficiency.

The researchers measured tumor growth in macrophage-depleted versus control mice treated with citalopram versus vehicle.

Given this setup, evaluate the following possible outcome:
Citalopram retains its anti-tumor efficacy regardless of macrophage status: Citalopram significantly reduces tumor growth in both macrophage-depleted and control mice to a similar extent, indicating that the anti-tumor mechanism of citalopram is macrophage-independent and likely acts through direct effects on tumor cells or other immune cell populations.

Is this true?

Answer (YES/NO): NO